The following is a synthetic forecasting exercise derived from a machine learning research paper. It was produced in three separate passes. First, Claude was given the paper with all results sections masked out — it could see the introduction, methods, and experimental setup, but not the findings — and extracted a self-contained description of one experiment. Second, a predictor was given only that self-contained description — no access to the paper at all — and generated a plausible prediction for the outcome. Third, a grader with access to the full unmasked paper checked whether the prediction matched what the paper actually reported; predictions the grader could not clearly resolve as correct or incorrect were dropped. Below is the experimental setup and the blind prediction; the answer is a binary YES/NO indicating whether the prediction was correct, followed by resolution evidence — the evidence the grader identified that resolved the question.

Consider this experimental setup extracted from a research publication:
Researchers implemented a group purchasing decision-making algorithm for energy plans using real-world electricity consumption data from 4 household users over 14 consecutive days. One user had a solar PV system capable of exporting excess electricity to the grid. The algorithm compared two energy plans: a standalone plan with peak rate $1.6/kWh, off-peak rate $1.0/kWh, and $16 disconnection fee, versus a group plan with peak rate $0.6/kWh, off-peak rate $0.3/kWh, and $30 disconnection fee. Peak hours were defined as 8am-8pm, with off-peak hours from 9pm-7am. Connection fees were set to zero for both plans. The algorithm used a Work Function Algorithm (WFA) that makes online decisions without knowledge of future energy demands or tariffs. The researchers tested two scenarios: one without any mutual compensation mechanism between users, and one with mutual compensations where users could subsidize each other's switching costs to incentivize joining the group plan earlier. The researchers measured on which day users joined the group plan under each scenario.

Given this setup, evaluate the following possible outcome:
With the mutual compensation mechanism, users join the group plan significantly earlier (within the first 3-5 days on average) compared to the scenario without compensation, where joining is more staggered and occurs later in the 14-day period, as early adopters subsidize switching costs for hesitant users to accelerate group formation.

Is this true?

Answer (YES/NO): NO